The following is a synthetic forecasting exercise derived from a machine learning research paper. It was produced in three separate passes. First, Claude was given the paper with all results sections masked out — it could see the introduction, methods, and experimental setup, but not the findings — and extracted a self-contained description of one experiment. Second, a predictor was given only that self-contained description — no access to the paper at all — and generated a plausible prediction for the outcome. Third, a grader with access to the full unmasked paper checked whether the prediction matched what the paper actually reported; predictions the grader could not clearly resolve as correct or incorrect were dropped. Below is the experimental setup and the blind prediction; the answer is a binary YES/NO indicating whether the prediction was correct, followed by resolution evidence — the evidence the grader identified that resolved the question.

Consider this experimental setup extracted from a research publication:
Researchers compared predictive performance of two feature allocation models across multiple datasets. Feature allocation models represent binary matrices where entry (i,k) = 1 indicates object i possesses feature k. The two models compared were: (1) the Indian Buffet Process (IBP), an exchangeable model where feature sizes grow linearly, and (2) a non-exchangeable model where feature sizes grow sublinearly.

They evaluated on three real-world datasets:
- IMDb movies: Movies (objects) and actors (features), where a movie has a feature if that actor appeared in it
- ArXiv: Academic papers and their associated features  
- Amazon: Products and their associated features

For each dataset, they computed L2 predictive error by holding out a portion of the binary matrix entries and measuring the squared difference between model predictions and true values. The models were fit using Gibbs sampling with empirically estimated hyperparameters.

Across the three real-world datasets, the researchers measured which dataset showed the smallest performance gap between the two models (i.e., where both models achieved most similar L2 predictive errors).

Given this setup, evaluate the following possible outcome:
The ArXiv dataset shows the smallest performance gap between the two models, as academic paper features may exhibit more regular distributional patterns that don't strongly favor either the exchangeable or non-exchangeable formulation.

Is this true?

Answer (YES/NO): NO